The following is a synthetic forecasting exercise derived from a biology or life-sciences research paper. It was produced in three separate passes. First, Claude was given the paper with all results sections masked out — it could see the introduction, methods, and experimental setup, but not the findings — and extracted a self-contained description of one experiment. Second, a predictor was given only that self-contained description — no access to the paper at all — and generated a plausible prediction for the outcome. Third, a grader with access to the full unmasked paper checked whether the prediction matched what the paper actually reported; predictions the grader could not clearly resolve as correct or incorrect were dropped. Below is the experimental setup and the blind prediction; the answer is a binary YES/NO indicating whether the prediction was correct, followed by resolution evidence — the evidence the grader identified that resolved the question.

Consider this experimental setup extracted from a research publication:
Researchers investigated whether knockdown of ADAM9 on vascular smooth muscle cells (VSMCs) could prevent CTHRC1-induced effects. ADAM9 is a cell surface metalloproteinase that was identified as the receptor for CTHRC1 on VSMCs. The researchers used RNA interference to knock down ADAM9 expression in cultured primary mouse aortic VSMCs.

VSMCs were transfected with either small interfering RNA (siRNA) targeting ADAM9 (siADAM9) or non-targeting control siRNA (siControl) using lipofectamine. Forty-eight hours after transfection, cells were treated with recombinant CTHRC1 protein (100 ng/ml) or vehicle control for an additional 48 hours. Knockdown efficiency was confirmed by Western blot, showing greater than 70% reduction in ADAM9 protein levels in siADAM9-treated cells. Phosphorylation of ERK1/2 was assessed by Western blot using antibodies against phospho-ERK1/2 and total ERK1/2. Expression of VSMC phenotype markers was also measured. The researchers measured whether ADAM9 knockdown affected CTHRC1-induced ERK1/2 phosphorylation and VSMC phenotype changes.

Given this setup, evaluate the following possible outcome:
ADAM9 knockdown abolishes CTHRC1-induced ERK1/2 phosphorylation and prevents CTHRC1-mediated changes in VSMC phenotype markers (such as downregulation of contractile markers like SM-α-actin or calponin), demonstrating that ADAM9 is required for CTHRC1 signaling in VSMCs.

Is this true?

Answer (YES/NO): YES